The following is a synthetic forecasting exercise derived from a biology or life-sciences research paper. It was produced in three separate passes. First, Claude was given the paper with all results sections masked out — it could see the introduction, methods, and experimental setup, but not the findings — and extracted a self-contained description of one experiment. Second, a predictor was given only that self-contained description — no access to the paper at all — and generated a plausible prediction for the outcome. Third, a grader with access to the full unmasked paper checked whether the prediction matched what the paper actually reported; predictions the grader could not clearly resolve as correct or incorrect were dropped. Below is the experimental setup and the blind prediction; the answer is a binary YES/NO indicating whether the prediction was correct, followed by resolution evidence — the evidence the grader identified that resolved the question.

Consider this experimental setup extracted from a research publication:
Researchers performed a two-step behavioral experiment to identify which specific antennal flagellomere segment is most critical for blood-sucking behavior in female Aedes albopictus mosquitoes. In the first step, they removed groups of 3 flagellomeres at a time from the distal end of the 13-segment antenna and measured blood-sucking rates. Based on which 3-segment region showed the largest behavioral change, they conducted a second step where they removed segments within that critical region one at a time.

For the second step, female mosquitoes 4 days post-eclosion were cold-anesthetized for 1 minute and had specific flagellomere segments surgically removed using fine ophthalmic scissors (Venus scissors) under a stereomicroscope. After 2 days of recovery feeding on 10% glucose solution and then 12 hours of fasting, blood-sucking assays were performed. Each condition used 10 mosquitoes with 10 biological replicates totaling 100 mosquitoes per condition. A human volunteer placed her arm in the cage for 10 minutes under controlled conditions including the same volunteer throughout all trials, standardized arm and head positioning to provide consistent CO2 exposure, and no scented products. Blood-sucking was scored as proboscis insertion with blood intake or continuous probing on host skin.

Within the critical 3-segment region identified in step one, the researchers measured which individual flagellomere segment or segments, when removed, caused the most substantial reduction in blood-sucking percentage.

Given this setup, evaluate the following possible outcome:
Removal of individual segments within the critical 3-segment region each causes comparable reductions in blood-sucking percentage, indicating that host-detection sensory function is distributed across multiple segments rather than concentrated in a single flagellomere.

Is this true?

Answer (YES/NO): NO